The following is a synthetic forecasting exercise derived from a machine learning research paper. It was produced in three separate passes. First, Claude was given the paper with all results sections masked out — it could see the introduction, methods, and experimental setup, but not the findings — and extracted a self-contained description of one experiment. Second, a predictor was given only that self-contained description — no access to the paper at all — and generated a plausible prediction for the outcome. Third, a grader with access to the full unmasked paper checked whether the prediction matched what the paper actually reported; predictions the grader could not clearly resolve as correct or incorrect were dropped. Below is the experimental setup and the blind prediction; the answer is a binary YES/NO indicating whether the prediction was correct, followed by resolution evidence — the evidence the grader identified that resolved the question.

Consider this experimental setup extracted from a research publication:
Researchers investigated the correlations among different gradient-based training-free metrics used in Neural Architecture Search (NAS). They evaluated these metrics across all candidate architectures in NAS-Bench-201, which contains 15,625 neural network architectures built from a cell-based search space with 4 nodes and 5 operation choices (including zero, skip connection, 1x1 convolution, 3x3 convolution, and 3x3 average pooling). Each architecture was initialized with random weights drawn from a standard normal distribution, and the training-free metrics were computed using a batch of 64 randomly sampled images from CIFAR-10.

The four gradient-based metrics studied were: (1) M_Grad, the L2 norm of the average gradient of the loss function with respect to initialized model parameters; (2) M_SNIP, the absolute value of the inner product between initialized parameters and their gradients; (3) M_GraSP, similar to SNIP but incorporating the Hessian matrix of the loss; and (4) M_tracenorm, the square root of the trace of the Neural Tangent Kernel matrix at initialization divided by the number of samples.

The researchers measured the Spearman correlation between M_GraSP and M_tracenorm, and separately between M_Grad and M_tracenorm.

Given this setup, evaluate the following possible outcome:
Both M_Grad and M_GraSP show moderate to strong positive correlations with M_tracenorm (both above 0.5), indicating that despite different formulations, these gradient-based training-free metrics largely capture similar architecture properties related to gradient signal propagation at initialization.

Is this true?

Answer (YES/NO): YES